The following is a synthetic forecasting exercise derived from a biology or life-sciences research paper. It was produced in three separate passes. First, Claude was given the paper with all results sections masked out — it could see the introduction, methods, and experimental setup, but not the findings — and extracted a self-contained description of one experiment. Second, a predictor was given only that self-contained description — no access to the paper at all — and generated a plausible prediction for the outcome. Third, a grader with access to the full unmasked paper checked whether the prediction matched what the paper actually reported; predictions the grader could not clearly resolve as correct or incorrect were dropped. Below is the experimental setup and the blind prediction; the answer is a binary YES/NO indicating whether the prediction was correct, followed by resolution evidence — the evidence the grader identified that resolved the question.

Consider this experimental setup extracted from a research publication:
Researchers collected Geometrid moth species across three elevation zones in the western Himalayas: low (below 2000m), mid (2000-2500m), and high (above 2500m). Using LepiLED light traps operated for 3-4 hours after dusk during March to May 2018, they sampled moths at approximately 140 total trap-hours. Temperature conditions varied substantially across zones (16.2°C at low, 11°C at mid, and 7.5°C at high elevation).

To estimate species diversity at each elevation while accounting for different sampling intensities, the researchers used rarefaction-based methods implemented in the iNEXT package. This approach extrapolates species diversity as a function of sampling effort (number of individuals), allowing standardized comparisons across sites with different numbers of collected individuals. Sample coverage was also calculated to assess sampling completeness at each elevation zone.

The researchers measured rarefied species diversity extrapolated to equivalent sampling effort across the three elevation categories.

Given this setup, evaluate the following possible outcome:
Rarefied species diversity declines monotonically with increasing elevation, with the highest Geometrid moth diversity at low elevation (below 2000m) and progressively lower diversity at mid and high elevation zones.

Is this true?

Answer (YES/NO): YES